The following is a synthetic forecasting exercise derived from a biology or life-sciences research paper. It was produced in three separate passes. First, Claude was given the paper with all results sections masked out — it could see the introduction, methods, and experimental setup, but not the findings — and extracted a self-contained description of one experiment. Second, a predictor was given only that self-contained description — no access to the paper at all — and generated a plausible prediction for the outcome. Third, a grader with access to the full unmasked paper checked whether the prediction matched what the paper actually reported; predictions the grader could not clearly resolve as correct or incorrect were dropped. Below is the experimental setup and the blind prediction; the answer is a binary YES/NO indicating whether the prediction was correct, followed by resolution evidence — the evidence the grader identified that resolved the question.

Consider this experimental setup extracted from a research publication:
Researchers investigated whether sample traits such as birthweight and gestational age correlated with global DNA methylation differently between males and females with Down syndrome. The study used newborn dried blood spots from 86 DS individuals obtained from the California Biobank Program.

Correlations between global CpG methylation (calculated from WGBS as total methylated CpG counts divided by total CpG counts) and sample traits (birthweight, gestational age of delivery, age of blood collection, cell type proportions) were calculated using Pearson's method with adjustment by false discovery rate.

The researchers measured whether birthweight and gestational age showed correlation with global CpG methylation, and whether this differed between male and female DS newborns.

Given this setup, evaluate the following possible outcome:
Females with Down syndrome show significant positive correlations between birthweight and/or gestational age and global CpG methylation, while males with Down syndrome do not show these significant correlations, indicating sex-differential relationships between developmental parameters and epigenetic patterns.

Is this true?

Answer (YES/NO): NO